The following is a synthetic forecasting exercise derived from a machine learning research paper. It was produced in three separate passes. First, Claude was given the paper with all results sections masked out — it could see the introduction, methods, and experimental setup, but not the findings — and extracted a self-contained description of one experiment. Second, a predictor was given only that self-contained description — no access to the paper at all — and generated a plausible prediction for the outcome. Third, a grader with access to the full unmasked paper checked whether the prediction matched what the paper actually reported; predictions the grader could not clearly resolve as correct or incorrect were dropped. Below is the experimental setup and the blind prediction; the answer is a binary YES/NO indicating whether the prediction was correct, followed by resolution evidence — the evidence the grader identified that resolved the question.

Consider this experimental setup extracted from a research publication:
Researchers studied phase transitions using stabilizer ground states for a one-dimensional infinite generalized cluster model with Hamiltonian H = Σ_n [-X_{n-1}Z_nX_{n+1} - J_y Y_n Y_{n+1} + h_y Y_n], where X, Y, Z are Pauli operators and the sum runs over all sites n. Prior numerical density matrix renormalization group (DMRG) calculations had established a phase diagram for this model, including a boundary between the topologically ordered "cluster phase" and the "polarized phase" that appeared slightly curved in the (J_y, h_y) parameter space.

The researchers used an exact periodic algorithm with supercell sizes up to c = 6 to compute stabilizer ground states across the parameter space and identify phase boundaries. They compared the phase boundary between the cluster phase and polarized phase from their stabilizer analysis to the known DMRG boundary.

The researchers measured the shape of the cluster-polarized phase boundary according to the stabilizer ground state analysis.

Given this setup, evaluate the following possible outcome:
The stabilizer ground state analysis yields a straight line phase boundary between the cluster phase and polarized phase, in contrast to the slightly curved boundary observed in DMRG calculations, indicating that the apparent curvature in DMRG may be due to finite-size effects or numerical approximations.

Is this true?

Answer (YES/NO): NO